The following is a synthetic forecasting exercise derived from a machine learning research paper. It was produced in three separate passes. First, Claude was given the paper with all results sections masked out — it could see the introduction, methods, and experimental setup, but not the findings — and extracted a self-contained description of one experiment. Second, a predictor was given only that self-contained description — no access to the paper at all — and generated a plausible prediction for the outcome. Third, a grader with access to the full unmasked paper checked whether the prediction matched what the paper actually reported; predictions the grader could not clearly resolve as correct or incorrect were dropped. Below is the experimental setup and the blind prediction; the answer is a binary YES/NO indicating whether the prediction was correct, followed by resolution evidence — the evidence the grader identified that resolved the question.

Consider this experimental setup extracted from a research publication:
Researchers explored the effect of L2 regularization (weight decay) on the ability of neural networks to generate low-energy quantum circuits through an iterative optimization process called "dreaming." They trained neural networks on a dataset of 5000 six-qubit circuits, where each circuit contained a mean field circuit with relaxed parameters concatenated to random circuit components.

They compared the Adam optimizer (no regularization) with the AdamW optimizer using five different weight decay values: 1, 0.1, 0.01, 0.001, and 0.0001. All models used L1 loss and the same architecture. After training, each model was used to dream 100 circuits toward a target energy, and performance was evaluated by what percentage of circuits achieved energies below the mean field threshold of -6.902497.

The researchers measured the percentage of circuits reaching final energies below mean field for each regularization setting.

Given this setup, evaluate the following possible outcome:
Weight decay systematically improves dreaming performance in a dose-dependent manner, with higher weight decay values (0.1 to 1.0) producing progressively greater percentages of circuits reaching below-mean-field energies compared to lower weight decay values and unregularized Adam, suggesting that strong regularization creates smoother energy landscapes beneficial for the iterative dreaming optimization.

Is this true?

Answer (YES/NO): NO